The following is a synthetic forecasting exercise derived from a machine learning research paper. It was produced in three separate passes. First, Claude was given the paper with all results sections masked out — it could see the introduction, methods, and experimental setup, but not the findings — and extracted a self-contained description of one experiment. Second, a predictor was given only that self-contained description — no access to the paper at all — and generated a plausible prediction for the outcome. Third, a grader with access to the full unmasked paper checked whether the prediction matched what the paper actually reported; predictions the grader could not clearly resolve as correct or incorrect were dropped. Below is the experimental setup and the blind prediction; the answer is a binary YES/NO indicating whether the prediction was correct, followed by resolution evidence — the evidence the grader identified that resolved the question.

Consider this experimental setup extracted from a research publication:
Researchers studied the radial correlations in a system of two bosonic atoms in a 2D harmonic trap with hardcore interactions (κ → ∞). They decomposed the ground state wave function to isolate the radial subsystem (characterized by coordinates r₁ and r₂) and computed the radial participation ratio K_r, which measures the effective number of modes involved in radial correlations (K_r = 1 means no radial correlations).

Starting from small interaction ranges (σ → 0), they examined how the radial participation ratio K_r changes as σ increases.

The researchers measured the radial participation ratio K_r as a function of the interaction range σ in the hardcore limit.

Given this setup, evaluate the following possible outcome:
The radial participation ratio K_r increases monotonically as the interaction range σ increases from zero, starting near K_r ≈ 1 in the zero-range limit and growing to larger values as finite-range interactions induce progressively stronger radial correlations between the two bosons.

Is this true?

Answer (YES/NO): YES